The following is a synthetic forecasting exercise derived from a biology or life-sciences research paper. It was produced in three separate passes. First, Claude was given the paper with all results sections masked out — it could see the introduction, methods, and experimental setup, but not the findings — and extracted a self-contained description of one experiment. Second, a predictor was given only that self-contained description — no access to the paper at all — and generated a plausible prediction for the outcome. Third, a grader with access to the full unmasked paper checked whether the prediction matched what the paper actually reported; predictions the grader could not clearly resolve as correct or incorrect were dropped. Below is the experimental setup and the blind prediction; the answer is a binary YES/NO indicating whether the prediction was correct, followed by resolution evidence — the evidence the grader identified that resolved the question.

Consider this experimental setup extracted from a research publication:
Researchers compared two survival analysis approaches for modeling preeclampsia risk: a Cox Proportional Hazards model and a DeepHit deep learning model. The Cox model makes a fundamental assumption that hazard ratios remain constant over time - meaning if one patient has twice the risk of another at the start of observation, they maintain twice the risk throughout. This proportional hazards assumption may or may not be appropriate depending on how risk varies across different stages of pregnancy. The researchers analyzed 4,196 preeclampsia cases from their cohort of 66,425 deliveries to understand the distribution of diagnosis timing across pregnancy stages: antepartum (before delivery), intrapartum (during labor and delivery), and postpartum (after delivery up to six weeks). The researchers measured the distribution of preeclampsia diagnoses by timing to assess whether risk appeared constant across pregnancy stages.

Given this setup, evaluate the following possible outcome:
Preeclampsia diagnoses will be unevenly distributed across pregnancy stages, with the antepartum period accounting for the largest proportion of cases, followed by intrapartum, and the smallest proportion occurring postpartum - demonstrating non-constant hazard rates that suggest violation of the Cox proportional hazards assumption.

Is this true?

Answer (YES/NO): NO